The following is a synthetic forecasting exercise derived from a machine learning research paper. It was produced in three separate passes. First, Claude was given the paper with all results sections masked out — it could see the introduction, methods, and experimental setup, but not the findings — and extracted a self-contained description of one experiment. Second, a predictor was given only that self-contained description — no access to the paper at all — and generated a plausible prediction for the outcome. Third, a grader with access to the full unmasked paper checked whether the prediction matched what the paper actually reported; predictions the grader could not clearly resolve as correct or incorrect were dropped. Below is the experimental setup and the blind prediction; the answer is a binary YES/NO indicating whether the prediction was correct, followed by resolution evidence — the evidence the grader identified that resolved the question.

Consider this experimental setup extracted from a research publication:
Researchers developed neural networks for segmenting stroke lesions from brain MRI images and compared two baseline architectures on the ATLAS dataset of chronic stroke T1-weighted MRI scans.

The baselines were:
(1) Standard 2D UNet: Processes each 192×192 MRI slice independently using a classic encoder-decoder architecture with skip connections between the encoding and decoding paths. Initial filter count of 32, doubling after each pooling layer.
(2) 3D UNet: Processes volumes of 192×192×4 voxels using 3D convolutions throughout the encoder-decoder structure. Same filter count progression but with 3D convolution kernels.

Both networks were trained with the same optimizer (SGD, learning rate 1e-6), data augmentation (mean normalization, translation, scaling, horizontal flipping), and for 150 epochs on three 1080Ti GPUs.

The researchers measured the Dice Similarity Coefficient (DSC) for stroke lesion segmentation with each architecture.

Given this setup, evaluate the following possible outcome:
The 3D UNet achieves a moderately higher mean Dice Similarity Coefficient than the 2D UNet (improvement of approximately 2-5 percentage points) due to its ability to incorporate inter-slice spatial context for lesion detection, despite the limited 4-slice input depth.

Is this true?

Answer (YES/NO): NO